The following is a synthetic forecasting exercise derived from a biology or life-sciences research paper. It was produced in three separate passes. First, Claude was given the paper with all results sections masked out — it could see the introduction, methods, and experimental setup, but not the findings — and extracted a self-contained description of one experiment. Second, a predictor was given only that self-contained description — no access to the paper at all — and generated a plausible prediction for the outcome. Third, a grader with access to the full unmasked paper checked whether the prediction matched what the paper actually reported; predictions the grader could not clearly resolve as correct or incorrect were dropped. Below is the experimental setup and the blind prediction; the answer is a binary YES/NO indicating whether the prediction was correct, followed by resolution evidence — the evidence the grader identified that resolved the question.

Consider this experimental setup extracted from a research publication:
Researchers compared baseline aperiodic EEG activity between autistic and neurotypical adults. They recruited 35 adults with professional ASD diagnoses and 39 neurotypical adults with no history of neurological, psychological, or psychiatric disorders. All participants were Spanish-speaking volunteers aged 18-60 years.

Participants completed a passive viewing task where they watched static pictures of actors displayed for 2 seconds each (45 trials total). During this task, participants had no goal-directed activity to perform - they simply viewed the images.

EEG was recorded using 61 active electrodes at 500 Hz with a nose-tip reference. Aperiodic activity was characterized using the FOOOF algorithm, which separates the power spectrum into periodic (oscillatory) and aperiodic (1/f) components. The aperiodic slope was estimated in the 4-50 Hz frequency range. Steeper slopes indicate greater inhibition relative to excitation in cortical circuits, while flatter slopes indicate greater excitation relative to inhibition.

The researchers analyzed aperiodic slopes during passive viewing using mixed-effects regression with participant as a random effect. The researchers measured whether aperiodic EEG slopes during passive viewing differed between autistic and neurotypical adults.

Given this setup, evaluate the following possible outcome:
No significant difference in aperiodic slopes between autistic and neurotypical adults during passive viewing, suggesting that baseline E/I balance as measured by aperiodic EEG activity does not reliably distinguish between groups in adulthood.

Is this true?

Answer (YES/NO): YES